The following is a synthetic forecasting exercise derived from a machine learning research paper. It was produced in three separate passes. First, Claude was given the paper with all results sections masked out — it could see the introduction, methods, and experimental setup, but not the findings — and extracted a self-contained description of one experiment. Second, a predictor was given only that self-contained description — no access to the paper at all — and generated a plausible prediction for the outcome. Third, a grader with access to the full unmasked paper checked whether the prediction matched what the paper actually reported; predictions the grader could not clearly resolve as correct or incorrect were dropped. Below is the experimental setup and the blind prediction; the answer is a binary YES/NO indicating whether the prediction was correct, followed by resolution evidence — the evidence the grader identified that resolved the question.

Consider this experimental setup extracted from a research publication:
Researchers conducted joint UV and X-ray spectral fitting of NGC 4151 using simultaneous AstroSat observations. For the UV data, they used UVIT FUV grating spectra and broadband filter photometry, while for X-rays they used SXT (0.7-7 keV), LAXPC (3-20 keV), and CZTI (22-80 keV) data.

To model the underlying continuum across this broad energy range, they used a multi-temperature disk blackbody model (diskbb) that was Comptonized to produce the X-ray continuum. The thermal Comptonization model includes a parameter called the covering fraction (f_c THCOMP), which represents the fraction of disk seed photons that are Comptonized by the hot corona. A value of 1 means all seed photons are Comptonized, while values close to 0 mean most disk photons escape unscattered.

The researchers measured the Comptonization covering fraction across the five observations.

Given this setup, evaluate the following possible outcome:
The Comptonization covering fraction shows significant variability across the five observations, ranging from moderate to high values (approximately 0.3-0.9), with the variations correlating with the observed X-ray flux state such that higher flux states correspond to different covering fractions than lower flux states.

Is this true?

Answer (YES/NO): NO